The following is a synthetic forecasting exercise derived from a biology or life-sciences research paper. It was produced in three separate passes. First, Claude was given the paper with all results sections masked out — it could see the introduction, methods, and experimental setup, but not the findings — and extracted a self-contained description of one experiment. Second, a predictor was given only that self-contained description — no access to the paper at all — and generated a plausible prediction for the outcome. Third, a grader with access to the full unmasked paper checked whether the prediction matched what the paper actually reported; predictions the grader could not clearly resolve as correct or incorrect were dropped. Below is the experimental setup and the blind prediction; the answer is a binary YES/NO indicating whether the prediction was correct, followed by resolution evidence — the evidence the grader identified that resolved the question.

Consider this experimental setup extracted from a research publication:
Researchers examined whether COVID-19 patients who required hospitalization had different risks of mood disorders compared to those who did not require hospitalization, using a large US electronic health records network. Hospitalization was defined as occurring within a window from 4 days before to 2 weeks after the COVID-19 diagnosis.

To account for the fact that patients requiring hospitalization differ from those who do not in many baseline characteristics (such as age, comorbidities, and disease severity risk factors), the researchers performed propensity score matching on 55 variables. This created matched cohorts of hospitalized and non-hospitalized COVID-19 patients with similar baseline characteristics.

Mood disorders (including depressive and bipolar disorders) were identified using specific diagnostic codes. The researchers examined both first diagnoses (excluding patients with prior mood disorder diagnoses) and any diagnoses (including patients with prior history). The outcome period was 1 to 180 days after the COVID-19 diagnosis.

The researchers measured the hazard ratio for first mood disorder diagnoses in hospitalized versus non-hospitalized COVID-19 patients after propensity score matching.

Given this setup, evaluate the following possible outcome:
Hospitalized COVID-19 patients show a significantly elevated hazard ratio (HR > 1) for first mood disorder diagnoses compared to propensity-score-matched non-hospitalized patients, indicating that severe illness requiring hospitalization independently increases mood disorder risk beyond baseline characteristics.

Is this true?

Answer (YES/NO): YES